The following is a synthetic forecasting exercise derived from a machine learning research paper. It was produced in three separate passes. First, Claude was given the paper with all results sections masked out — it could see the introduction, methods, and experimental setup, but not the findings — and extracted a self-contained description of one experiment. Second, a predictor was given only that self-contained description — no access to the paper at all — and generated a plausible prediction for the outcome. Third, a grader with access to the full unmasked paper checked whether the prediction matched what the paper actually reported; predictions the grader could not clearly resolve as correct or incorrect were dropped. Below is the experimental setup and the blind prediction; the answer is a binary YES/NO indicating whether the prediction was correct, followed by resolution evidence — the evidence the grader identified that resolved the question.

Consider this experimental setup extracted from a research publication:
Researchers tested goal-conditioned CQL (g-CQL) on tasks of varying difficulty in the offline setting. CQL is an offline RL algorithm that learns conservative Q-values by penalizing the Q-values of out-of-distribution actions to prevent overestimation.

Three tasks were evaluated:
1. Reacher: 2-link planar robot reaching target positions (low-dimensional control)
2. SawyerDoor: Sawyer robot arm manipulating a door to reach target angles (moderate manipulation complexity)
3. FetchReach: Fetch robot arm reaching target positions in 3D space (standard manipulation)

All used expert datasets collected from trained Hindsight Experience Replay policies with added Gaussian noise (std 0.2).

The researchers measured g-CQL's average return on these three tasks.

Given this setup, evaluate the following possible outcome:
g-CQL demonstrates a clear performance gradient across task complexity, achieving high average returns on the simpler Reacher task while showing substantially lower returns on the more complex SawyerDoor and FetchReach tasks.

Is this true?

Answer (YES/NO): NO